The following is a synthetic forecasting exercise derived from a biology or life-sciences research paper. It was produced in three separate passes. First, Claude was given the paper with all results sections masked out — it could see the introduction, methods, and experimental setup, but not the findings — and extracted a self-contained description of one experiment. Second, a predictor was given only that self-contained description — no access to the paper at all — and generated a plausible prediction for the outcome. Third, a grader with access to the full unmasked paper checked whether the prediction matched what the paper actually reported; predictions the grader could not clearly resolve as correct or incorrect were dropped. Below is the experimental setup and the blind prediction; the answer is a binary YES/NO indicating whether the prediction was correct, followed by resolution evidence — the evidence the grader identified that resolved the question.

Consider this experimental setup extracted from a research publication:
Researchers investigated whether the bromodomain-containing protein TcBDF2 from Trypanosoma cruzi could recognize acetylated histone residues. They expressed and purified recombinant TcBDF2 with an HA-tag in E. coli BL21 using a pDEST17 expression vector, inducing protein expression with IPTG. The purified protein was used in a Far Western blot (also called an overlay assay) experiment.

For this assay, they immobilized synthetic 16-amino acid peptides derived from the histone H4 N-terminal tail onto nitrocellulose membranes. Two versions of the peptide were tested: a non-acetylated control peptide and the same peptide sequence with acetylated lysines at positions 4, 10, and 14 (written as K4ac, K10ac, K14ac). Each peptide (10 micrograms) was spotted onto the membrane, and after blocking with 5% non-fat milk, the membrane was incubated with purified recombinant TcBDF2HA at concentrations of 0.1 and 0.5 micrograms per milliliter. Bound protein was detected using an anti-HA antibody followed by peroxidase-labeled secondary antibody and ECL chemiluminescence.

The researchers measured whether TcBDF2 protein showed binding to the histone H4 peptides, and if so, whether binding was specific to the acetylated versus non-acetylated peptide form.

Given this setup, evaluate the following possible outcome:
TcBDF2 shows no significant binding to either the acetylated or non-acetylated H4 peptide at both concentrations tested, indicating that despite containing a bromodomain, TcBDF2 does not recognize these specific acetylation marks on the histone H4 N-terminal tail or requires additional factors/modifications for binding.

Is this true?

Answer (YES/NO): NO